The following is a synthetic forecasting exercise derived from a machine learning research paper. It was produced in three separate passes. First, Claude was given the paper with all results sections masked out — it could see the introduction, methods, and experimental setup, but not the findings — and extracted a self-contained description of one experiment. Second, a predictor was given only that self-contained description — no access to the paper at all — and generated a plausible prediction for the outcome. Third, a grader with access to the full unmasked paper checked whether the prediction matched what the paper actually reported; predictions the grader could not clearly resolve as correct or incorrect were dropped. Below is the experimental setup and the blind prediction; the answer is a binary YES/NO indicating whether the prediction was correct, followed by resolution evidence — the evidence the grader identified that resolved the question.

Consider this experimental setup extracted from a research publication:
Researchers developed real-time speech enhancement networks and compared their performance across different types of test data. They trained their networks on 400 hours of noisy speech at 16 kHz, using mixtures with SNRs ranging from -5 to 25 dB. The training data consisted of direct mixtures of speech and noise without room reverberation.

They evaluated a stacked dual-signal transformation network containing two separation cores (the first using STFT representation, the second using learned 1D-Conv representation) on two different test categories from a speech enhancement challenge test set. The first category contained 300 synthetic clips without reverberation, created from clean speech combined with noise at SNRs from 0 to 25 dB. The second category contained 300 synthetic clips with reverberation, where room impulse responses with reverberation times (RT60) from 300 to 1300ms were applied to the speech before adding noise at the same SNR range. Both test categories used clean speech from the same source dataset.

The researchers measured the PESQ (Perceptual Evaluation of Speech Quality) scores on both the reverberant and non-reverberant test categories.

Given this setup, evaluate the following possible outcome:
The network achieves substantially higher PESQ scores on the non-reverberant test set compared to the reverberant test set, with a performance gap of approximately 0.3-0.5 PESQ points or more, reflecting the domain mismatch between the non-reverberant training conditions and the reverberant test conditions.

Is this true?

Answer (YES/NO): YES